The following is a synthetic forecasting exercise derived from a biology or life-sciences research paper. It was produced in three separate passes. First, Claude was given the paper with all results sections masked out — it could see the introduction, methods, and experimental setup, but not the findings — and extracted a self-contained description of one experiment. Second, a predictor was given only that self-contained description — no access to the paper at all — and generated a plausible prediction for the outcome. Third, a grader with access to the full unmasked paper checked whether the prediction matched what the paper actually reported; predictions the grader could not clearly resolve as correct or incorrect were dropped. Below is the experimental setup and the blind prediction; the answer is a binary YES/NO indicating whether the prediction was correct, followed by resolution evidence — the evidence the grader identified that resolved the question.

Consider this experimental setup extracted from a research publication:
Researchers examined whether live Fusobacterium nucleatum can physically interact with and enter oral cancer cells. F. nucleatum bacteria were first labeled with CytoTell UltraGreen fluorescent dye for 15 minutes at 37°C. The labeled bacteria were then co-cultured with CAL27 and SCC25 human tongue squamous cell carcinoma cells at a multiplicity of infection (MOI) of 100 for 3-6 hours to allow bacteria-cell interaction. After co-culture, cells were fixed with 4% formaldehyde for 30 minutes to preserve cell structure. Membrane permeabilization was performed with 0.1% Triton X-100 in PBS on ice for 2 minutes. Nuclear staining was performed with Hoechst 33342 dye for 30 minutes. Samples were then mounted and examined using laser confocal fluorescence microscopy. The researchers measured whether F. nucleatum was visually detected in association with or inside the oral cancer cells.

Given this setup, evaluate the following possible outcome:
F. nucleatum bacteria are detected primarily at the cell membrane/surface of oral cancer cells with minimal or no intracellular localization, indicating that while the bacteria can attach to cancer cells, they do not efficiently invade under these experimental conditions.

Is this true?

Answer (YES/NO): YES